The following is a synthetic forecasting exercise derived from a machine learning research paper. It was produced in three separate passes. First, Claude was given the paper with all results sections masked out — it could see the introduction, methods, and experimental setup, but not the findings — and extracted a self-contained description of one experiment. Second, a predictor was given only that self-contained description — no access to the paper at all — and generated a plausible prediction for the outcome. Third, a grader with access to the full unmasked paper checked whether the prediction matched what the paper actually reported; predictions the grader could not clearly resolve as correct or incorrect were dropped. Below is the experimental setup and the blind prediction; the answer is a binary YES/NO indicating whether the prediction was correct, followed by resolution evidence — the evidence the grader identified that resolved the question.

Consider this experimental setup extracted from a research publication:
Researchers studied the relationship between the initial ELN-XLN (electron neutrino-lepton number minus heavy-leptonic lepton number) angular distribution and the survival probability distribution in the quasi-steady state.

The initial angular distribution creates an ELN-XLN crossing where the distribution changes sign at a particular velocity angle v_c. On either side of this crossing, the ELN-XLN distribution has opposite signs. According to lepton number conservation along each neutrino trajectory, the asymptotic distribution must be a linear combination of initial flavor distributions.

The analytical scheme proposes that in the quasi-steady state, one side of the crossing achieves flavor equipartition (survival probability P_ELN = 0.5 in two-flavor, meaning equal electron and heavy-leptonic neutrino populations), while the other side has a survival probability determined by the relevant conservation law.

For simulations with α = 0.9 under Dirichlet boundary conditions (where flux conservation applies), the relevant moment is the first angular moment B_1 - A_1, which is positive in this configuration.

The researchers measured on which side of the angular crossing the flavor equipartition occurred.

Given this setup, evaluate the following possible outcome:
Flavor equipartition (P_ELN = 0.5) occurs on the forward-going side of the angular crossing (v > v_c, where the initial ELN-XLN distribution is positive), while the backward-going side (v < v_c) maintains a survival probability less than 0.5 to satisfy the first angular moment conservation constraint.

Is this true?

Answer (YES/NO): NO